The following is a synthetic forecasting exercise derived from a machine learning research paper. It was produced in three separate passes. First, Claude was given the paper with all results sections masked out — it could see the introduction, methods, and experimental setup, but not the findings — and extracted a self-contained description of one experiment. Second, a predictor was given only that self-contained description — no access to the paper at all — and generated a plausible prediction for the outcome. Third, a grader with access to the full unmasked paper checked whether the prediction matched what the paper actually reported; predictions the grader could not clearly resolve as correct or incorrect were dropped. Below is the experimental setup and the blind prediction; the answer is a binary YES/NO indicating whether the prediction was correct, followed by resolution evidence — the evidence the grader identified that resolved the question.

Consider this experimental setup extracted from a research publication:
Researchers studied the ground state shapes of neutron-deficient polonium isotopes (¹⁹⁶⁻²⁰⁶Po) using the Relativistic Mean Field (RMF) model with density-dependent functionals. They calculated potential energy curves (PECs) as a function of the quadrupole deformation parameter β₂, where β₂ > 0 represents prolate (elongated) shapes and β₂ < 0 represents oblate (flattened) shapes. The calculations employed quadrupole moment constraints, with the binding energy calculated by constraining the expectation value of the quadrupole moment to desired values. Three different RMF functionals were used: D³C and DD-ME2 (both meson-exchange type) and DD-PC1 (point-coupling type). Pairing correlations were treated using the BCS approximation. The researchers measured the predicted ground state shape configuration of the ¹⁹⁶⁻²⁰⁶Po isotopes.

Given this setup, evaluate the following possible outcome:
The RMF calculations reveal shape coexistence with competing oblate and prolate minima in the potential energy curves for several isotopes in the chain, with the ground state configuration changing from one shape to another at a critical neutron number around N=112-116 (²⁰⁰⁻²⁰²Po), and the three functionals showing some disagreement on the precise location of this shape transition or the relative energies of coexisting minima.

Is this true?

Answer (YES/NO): NO